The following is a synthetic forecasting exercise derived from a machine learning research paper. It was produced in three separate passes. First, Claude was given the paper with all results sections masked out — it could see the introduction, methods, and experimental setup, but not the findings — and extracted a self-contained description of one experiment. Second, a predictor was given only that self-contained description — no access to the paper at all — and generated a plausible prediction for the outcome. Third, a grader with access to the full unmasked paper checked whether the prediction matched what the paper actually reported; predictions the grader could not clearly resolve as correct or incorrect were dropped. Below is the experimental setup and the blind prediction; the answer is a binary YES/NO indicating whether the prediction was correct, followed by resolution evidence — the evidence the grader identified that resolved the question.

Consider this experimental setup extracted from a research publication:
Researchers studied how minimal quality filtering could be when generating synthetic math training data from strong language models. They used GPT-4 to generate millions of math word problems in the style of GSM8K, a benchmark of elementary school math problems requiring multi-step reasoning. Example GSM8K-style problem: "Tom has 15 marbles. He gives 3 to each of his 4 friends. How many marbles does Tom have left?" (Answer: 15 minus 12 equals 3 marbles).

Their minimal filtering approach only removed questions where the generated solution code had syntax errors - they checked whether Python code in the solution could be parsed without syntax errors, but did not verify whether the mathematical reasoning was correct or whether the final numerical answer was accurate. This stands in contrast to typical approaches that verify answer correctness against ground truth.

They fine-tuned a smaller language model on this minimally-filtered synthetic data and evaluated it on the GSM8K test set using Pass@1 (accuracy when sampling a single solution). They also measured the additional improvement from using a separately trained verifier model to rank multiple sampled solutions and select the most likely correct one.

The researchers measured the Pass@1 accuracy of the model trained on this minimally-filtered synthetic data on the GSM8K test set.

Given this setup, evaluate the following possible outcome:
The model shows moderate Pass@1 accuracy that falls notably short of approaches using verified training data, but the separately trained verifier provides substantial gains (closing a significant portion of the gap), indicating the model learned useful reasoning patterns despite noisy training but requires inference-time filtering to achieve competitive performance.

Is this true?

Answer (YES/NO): NO